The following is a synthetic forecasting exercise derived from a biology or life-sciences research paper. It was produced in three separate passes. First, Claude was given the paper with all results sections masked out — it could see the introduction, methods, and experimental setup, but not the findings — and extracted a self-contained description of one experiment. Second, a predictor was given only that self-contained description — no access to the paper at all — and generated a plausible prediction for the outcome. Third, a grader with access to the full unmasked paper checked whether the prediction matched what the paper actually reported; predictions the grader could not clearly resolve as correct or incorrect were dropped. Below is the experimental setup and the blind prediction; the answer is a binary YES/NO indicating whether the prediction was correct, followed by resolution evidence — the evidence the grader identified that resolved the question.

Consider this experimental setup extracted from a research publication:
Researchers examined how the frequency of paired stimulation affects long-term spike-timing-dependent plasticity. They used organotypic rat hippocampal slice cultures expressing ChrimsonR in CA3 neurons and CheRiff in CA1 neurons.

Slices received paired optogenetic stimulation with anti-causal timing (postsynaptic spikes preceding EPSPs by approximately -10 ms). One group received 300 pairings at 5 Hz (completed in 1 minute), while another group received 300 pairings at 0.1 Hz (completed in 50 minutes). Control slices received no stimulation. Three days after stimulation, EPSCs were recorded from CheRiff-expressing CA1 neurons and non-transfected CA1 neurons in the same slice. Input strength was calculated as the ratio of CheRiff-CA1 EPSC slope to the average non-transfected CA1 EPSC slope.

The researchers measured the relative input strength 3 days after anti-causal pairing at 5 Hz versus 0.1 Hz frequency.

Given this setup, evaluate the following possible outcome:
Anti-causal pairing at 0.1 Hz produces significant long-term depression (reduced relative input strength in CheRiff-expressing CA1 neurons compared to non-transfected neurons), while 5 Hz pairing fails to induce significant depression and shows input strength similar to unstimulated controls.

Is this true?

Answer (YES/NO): NO